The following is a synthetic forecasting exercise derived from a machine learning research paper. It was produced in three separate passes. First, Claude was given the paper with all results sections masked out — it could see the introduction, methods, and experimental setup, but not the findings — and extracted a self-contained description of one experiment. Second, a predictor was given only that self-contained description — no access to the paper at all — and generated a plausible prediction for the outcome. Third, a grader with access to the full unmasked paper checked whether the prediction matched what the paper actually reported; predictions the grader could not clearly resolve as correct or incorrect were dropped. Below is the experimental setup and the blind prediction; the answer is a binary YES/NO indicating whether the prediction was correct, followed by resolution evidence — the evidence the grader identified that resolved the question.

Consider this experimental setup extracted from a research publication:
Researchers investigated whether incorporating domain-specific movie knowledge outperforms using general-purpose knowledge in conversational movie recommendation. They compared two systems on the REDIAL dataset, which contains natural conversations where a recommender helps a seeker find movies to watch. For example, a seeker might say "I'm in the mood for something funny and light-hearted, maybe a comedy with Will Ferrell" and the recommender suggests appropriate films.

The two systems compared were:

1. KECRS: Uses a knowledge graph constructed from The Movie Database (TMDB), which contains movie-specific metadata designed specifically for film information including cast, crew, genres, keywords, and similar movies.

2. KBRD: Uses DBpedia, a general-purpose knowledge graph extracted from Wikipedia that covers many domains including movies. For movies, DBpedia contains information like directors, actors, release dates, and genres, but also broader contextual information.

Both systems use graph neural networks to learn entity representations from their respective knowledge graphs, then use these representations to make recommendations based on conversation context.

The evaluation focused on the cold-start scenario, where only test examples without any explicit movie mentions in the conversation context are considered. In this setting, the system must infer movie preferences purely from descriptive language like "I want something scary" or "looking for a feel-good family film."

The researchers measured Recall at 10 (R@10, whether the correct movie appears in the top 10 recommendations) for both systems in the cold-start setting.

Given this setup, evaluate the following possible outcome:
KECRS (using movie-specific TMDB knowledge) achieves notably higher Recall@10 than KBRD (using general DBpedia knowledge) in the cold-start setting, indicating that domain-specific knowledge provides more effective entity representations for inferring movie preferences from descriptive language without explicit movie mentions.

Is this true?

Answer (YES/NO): YES